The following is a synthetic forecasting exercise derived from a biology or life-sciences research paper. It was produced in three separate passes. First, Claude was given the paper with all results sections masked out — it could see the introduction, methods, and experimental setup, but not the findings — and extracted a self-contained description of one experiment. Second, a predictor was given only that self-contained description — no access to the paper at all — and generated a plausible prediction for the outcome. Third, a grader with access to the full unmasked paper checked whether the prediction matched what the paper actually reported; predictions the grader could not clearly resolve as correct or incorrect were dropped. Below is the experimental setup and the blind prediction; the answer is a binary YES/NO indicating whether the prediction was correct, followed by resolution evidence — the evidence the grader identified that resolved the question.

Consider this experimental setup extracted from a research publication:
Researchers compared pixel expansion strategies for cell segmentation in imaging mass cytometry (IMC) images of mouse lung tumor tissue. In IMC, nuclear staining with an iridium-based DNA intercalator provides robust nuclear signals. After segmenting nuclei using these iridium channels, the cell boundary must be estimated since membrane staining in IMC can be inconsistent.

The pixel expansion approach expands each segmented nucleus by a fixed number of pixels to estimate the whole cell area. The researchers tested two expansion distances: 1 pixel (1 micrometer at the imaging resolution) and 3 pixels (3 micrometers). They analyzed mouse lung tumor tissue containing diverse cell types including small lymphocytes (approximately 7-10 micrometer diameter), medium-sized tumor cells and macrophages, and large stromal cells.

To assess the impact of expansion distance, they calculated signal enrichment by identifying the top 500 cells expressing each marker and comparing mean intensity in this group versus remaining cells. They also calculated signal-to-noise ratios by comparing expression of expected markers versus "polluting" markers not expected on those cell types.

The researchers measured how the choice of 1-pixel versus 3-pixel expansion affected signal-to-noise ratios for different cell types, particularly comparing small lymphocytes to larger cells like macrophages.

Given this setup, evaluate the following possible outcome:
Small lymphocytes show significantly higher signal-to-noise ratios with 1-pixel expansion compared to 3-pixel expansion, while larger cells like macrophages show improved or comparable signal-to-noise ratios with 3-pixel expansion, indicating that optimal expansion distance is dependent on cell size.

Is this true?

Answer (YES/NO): NO